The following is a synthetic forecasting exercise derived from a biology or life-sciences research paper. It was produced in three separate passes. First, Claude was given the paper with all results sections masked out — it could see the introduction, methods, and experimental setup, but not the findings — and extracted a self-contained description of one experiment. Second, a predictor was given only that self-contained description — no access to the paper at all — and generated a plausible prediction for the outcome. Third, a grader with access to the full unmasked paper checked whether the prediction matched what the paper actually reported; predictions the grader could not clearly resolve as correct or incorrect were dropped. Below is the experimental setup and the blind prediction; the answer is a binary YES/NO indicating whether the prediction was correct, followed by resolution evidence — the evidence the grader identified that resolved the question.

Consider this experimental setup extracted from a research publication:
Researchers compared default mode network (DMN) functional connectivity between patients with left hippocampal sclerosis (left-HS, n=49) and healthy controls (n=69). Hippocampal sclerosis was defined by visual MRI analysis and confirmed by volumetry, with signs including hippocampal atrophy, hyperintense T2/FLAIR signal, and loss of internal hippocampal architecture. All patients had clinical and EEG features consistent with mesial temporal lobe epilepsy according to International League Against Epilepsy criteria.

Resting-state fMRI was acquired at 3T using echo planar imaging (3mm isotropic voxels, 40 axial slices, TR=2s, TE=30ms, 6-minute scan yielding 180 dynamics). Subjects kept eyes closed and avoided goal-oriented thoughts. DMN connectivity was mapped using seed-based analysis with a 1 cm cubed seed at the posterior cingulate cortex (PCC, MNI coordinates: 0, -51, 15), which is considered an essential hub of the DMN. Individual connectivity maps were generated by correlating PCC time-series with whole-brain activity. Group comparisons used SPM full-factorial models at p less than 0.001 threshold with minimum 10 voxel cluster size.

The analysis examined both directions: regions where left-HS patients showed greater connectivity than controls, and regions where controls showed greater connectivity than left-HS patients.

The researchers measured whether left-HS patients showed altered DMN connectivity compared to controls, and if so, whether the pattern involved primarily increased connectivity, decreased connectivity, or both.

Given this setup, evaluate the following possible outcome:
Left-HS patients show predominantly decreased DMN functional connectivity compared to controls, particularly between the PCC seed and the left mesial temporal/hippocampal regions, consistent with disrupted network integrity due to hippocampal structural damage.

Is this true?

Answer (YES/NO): NO